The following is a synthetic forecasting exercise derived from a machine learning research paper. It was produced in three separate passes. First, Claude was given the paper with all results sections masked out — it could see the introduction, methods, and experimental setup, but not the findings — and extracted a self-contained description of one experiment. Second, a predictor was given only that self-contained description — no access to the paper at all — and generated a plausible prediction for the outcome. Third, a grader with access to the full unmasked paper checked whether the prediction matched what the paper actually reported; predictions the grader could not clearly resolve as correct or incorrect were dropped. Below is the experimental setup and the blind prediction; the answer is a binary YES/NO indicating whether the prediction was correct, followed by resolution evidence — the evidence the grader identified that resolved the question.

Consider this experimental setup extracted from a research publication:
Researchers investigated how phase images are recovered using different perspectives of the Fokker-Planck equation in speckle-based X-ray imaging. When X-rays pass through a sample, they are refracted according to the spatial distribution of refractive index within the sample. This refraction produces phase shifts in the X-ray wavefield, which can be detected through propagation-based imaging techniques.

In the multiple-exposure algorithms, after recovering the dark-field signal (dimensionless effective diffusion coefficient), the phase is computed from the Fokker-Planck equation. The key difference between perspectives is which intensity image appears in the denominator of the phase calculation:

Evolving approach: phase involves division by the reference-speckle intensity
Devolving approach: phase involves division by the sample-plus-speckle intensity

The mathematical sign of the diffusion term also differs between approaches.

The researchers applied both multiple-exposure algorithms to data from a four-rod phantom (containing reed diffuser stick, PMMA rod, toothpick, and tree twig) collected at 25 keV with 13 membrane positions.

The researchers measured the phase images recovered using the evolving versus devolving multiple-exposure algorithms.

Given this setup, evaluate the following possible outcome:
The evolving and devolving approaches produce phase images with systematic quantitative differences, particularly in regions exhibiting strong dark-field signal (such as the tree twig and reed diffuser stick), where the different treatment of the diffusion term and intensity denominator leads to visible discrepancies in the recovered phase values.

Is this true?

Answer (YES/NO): NO